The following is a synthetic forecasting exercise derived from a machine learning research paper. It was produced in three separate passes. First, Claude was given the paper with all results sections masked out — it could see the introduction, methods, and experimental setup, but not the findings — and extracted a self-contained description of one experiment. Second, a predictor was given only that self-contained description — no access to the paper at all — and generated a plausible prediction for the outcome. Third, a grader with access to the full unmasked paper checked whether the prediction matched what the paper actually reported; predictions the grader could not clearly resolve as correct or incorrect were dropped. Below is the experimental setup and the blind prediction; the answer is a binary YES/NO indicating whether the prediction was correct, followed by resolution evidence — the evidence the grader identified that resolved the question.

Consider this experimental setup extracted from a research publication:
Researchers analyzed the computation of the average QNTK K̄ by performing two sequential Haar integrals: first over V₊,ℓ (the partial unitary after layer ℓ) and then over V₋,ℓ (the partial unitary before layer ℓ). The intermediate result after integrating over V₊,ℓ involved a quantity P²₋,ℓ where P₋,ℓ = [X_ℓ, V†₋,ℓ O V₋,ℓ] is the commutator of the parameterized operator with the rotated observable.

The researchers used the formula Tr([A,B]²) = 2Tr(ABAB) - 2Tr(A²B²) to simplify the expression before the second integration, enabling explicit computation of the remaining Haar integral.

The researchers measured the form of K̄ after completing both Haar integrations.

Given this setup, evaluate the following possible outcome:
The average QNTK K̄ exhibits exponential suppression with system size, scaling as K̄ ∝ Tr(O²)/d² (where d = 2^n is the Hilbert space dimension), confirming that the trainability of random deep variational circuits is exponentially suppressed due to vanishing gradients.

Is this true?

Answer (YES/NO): NO